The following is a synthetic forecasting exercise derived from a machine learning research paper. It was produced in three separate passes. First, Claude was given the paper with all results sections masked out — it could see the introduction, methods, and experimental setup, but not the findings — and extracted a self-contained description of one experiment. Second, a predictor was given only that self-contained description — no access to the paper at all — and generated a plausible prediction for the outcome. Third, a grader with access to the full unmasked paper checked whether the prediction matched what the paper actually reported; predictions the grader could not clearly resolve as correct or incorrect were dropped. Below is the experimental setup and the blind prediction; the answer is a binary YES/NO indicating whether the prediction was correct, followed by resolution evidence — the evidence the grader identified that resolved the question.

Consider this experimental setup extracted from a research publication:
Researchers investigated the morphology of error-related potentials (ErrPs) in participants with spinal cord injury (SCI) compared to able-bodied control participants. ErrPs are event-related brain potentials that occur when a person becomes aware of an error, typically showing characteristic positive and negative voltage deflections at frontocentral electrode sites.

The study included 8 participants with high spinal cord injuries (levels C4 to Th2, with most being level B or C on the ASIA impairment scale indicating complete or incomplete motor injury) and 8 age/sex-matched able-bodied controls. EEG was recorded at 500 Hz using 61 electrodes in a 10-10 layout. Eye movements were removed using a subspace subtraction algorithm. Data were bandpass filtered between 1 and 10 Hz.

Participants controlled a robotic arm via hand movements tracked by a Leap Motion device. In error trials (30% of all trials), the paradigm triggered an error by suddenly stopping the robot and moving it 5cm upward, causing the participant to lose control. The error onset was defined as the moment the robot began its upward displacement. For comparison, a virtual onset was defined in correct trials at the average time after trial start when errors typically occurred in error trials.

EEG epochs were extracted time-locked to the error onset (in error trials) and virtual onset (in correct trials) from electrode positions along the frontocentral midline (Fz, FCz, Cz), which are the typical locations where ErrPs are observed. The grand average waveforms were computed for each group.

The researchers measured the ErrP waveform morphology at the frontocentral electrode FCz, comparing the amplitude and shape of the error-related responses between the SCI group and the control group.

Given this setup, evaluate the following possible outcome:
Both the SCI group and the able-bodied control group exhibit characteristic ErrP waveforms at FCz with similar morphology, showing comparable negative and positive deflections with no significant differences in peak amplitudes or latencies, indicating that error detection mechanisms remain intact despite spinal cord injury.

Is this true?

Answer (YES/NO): NO